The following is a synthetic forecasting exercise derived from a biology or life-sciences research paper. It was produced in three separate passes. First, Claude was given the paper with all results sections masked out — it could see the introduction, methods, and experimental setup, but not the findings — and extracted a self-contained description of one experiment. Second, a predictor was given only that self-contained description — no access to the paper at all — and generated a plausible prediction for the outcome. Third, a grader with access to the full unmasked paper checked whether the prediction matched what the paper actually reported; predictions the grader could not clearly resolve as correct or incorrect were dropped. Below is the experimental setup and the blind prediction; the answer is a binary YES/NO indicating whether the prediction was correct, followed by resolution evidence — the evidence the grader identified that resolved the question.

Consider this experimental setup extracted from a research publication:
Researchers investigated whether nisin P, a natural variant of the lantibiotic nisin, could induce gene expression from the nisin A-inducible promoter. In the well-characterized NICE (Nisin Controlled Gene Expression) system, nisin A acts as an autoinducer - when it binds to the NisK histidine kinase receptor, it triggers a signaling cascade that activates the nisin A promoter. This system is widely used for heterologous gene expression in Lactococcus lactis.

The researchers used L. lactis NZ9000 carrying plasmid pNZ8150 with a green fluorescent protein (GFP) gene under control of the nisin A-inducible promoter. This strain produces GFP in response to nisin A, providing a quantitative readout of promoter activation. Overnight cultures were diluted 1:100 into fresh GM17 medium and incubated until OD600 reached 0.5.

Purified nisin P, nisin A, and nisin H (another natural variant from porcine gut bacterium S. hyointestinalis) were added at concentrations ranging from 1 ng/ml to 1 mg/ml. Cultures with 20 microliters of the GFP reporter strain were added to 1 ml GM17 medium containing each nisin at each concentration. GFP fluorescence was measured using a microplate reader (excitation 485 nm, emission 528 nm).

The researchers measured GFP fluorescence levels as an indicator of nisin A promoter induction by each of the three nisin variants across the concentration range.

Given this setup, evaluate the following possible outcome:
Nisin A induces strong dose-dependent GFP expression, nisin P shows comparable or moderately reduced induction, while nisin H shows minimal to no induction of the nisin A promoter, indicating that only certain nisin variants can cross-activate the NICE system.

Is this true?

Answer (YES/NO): NO